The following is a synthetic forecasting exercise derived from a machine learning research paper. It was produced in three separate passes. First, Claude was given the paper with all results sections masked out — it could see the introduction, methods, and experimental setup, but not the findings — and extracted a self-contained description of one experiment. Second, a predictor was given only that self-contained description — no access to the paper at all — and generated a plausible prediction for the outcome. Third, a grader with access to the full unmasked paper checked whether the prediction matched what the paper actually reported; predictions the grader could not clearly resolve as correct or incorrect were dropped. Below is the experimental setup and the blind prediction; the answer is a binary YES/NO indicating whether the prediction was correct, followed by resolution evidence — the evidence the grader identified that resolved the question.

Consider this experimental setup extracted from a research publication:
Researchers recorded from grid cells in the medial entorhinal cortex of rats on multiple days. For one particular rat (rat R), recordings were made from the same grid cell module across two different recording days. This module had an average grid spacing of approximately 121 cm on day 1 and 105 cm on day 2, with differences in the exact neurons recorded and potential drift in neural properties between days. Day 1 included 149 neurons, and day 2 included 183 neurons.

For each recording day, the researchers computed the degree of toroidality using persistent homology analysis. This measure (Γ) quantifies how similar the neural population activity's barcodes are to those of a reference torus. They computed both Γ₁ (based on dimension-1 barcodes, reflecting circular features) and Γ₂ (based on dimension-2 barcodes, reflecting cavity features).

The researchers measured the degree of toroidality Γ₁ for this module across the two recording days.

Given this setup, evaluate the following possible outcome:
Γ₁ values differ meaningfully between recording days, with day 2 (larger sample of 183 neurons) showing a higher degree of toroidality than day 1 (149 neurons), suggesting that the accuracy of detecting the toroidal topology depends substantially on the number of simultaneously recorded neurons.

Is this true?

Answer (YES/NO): NO